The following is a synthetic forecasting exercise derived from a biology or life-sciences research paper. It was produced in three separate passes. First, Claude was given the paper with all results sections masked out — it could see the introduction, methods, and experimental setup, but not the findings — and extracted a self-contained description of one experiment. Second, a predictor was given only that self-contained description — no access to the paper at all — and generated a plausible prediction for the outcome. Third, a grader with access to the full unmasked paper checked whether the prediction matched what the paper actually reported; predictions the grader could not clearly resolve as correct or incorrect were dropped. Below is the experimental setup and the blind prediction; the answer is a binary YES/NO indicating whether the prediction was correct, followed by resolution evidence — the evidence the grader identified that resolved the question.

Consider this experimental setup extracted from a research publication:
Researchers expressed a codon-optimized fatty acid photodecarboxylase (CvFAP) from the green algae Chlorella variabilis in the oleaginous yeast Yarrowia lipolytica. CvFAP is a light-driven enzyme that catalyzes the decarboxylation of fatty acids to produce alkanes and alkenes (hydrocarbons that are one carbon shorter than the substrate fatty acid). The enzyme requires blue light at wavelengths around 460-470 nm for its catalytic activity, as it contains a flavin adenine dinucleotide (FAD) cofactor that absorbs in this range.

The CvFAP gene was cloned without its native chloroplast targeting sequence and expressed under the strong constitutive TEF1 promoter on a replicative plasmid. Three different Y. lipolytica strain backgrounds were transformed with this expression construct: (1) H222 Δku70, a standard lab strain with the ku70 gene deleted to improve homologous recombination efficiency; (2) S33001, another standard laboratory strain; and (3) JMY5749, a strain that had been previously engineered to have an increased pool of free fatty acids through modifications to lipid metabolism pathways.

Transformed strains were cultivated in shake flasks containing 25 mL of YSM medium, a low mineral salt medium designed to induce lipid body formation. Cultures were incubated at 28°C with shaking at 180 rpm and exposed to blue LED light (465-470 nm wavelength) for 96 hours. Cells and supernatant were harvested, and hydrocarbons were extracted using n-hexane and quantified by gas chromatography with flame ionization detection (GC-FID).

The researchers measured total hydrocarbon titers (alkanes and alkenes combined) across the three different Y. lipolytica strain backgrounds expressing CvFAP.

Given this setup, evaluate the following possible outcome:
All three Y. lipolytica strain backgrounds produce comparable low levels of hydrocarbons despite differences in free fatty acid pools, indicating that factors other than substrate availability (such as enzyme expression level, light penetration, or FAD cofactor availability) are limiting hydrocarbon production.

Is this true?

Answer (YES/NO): NO